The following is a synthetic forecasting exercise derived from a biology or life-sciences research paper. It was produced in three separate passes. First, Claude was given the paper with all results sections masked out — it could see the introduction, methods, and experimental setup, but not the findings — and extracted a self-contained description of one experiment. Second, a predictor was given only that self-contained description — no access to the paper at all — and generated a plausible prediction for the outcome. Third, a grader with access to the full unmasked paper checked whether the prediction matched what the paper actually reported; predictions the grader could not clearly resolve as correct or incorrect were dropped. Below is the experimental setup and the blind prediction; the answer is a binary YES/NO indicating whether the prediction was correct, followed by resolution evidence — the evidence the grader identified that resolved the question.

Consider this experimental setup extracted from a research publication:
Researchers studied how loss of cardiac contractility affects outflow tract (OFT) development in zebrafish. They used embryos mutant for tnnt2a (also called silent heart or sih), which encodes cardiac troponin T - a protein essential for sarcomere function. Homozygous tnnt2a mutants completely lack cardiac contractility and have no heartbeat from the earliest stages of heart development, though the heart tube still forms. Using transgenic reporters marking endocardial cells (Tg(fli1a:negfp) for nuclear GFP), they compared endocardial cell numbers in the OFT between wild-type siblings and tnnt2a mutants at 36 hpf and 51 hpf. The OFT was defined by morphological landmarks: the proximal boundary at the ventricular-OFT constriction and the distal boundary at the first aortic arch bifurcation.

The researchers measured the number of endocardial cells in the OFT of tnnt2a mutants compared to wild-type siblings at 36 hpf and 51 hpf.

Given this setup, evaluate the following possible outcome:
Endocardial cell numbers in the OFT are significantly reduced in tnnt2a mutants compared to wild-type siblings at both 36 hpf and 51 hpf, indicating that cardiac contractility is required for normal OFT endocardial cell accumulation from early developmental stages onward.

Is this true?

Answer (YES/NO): NO